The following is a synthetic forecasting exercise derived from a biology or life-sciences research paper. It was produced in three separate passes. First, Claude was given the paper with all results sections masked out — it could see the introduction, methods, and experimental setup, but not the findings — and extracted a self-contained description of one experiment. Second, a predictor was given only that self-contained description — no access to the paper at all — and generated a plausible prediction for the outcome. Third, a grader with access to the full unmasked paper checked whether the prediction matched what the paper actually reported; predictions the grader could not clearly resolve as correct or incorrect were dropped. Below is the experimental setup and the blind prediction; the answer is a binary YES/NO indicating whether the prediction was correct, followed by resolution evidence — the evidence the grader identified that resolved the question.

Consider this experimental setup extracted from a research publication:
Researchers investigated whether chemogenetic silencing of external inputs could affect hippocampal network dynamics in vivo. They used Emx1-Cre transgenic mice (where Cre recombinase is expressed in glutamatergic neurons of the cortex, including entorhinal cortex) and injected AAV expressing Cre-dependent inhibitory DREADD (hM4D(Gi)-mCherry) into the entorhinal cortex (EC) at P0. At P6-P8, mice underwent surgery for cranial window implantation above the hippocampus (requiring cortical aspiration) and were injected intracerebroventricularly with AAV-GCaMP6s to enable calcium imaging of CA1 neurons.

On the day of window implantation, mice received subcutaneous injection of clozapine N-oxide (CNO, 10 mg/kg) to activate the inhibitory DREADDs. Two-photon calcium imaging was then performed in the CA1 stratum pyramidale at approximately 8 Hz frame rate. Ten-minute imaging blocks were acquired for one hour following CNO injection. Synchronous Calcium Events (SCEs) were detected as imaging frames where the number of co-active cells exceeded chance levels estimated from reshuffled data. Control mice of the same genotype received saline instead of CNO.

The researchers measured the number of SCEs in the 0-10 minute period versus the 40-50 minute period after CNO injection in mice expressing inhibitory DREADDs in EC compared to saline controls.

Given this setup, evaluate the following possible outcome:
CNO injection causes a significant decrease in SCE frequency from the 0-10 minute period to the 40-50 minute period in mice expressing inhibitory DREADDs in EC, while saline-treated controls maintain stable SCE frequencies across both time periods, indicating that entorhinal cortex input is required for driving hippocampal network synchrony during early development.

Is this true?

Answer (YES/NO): YES